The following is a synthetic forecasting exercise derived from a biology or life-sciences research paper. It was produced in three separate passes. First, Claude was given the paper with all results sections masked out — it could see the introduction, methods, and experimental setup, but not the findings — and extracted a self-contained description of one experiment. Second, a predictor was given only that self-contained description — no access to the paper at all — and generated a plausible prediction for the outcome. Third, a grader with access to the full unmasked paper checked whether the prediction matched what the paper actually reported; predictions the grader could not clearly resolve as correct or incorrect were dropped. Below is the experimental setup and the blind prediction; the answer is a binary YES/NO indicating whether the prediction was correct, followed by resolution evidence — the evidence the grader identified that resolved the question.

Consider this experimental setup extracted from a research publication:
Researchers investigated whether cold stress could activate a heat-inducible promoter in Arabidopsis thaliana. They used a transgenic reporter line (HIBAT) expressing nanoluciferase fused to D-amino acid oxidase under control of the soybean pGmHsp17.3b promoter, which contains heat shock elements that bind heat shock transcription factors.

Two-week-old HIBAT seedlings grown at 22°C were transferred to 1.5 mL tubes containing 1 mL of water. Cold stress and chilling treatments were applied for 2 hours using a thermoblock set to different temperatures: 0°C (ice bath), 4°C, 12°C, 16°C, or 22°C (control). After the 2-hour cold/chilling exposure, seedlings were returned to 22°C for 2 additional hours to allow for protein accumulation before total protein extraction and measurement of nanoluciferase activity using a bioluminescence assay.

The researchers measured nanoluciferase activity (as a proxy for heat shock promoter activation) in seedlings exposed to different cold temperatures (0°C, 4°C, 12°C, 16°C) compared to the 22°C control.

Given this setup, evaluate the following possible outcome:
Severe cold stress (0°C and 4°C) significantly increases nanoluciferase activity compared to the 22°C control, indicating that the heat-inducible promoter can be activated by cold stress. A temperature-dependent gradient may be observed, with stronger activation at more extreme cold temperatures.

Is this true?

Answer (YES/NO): NO